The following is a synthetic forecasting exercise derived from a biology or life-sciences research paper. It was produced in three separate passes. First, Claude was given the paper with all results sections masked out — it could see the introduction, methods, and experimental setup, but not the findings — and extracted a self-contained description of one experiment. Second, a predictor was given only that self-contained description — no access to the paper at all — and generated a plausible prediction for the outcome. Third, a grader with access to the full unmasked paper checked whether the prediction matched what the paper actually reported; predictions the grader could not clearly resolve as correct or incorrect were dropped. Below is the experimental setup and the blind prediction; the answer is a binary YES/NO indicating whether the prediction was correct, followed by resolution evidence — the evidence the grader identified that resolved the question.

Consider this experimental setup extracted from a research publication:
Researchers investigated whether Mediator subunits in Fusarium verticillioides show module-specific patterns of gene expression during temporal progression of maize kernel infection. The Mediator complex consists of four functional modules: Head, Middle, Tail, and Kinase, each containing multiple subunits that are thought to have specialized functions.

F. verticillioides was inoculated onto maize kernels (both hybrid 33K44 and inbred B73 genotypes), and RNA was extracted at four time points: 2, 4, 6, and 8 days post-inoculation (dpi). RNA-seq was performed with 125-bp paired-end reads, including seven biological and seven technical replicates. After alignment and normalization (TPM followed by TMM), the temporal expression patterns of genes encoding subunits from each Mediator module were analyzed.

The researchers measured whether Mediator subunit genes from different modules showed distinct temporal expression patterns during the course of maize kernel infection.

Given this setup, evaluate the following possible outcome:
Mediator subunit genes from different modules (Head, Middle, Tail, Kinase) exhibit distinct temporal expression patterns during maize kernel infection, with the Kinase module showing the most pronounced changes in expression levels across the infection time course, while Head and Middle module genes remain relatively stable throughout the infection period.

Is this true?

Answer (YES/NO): NO